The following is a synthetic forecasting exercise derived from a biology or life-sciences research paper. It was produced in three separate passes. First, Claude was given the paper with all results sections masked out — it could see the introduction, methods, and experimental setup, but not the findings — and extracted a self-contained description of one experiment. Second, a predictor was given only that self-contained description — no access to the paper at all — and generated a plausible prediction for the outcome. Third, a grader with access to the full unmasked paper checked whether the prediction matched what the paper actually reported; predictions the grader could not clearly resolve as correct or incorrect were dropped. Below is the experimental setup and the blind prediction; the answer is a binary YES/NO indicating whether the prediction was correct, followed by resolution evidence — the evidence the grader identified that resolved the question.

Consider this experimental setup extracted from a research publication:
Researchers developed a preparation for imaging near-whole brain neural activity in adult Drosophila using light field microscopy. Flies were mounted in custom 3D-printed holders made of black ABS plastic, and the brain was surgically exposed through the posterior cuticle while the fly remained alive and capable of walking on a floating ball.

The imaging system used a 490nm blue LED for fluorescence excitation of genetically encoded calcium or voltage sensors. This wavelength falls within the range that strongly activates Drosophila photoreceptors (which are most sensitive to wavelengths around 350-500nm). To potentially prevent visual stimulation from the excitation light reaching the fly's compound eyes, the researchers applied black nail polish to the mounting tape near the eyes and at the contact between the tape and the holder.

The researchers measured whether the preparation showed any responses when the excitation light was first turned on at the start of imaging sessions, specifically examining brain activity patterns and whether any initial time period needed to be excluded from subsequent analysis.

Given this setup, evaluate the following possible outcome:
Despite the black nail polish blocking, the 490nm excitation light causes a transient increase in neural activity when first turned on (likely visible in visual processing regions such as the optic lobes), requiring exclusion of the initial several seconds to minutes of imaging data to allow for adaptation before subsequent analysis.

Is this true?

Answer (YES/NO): YES